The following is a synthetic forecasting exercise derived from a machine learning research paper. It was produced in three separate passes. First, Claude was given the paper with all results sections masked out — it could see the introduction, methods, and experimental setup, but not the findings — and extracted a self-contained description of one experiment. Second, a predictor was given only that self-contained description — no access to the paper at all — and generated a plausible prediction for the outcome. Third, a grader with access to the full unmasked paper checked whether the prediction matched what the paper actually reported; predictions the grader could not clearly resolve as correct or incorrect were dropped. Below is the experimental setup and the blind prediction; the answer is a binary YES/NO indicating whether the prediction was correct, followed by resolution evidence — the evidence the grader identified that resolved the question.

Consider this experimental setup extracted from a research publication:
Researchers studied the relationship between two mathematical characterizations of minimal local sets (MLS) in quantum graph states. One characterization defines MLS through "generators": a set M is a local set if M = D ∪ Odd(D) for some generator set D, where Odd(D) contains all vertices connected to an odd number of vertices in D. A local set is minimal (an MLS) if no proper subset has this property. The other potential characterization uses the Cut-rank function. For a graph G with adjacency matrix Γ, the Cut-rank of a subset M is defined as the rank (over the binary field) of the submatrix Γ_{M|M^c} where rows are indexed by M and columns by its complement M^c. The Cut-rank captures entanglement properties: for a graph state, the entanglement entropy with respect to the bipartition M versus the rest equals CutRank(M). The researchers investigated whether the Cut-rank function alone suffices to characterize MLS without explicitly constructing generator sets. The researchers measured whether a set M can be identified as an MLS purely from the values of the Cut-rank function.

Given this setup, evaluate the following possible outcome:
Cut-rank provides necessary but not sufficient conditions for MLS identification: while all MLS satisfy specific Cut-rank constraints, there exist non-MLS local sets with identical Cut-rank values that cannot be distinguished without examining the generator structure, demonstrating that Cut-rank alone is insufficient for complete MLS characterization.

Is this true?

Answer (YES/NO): NO